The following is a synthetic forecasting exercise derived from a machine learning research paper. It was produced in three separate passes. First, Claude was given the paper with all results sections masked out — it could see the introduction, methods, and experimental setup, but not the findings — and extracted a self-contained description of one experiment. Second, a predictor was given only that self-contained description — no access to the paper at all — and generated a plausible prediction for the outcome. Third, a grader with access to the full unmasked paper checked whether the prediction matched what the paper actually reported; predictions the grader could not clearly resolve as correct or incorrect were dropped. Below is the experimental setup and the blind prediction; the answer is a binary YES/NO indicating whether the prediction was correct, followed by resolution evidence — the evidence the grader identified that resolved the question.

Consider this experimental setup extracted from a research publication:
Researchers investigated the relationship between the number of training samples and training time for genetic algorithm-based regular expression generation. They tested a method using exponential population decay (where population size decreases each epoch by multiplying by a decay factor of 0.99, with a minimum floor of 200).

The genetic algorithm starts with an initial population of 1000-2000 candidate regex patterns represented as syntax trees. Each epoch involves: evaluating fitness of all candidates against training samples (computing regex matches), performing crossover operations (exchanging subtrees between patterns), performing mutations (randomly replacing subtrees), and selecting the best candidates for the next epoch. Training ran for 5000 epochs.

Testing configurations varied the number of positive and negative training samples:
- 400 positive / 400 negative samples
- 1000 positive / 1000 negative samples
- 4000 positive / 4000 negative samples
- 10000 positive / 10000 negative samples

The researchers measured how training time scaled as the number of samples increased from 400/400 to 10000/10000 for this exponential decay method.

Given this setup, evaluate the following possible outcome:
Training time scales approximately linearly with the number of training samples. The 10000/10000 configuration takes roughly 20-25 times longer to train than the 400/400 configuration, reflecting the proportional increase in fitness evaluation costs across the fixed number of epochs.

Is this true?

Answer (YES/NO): NO